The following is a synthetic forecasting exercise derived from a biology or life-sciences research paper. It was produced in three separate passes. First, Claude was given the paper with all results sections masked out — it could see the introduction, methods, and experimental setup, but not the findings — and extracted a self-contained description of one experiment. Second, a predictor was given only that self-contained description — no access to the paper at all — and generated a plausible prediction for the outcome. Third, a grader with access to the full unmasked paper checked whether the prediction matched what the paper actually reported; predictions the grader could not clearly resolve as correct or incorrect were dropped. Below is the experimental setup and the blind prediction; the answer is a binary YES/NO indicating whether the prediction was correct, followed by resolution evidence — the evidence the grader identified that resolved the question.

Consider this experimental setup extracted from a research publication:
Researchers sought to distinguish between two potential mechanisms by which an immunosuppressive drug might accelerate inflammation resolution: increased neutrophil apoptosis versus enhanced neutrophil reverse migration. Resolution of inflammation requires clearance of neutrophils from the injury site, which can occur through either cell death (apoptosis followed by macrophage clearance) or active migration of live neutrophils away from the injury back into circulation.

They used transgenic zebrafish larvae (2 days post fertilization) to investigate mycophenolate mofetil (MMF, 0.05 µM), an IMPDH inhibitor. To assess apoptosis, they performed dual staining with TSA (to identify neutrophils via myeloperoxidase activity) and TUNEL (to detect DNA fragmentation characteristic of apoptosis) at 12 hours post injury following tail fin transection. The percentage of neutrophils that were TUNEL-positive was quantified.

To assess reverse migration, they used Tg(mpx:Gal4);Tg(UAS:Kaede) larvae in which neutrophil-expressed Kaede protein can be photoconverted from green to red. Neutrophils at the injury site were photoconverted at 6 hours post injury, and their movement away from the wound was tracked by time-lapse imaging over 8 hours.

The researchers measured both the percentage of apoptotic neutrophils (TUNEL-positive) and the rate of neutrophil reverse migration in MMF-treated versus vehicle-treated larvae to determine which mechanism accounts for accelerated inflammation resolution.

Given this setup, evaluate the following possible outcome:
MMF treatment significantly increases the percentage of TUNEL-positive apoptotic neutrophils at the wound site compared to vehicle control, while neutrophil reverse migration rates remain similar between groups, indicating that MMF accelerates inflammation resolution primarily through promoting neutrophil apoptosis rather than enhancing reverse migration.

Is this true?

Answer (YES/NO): YES